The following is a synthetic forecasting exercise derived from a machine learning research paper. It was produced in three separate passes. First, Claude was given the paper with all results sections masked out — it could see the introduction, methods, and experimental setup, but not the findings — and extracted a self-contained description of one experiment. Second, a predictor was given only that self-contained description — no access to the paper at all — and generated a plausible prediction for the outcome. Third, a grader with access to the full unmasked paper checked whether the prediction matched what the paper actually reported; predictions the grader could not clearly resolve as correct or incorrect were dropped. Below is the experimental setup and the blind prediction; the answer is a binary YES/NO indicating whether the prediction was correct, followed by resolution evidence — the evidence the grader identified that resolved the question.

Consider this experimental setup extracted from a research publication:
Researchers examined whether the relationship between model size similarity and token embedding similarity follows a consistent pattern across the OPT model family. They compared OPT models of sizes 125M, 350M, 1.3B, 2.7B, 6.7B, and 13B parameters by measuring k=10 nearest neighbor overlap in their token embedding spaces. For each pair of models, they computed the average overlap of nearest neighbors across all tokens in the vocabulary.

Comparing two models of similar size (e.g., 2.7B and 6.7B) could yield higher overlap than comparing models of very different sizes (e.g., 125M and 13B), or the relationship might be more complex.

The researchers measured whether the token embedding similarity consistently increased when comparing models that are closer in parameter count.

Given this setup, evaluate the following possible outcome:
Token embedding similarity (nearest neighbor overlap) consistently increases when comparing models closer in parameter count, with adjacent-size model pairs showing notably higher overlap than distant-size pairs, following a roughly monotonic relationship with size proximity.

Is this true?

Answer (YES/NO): NO